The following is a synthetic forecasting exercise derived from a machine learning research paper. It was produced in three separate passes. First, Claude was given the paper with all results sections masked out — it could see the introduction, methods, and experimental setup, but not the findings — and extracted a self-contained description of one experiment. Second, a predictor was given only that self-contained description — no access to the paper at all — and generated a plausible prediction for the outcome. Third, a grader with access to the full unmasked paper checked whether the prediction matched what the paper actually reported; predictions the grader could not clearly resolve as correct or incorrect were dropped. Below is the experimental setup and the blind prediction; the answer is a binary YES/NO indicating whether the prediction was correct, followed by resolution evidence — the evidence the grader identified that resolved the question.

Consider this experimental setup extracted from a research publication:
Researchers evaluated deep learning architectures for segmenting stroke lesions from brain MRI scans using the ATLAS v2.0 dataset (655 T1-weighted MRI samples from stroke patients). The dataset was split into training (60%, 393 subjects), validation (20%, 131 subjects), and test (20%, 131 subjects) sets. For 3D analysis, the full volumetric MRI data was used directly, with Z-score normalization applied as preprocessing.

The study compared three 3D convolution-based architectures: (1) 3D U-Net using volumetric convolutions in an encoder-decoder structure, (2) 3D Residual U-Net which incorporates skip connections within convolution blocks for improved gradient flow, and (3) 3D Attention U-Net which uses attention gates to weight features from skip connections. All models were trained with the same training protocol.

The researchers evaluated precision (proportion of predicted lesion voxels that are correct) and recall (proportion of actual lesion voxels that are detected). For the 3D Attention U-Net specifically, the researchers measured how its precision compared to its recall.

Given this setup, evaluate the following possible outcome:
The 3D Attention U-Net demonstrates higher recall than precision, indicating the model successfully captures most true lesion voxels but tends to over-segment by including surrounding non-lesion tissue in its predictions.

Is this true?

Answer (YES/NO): YES